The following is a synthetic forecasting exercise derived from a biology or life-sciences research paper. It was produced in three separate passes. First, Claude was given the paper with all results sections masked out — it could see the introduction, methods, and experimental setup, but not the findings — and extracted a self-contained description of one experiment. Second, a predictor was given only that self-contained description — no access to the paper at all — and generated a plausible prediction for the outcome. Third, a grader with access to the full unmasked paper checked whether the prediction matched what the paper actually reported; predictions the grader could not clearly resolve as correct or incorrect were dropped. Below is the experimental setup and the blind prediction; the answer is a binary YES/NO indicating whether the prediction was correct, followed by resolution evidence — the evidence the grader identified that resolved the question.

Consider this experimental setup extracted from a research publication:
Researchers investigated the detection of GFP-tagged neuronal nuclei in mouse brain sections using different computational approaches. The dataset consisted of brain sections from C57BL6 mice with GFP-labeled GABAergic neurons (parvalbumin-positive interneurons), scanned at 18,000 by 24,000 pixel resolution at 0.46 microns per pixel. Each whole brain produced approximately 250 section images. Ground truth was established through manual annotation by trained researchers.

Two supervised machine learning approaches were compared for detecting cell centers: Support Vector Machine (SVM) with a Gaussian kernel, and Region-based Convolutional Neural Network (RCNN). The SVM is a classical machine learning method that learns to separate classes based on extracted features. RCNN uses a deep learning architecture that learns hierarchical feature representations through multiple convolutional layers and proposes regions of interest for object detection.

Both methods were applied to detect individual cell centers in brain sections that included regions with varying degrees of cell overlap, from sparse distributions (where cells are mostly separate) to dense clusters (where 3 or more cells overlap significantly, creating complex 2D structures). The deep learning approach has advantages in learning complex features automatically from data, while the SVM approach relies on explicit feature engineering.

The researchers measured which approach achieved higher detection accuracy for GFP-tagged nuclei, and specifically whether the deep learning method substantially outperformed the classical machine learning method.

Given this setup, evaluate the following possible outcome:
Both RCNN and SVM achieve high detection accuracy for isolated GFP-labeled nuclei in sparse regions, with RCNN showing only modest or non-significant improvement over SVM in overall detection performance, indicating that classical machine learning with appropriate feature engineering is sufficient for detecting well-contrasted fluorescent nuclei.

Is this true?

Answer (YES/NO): NO